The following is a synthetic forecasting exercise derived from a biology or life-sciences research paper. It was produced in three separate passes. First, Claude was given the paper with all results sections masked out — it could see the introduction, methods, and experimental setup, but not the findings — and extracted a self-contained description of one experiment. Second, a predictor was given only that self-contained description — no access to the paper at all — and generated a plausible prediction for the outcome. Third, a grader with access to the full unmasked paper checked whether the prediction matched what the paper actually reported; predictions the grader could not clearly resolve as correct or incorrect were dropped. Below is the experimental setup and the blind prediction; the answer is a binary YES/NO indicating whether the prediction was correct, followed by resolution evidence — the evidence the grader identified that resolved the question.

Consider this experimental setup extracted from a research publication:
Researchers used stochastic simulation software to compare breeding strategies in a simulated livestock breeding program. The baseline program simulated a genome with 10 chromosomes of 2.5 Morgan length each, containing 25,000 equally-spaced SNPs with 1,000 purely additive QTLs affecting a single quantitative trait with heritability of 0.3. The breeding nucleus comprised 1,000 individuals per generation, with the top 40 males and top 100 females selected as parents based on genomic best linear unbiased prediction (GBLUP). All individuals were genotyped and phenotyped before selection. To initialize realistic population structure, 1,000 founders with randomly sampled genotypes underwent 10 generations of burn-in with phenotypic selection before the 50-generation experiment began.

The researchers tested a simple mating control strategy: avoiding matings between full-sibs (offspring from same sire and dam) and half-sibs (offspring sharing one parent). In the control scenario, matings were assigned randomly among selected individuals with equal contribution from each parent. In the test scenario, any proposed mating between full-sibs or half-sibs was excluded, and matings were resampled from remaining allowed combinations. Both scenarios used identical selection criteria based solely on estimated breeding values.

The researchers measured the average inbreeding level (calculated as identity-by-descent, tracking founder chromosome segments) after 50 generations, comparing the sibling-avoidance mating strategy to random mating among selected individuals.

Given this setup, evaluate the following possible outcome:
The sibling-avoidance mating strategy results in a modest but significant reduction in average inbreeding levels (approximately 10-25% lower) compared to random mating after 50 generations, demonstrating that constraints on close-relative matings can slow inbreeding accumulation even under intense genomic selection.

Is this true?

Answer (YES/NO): NO